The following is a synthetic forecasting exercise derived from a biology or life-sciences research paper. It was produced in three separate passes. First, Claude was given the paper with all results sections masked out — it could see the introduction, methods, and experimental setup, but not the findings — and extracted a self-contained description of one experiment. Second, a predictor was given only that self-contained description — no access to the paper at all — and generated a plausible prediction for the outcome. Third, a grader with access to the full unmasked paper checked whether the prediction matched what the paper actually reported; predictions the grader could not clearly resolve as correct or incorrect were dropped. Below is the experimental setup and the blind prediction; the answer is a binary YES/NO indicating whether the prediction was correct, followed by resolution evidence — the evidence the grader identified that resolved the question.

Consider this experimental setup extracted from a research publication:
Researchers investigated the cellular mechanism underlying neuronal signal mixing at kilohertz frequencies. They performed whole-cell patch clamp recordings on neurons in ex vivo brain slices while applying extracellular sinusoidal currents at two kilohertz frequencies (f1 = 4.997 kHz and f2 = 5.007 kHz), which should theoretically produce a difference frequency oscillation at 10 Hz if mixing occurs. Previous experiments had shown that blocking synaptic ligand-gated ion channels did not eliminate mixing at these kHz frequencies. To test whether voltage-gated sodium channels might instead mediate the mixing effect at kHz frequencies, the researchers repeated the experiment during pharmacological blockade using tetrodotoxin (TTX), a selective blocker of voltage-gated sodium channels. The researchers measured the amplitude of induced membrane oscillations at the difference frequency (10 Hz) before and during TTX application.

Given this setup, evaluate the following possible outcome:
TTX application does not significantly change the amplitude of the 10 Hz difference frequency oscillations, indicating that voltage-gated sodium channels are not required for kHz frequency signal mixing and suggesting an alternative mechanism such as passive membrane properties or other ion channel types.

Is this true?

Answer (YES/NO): NO